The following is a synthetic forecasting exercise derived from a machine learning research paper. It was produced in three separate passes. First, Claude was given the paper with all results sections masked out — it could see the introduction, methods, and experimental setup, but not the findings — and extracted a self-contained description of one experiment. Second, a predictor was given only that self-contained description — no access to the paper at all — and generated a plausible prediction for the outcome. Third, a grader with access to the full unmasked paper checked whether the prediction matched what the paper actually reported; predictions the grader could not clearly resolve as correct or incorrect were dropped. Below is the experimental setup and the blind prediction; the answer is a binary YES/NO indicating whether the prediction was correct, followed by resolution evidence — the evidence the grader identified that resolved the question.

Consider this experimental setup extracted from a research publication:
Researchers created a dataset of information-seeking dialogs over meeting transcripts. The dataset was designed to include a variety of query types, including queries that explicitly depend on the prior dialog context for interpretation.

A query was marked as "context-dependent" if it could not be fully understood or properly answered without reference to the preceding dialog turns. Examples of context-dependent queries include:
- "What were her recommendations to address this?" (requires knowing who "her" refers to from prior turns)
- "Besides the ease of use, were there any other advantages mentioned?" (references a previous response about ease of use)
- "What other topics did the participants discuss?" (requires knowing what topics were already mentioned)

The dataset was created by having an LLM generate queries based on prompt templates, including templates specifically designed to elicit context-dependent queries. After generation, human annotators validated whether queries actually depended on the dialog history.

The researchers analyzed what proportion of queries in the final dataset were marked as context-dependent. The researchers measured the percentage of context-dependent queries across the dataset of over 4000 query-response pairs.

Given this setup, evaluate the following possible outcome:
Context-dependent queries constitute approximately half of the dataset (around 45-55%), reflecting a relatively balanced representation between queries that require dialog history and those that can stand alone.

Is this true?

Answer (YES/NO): NO